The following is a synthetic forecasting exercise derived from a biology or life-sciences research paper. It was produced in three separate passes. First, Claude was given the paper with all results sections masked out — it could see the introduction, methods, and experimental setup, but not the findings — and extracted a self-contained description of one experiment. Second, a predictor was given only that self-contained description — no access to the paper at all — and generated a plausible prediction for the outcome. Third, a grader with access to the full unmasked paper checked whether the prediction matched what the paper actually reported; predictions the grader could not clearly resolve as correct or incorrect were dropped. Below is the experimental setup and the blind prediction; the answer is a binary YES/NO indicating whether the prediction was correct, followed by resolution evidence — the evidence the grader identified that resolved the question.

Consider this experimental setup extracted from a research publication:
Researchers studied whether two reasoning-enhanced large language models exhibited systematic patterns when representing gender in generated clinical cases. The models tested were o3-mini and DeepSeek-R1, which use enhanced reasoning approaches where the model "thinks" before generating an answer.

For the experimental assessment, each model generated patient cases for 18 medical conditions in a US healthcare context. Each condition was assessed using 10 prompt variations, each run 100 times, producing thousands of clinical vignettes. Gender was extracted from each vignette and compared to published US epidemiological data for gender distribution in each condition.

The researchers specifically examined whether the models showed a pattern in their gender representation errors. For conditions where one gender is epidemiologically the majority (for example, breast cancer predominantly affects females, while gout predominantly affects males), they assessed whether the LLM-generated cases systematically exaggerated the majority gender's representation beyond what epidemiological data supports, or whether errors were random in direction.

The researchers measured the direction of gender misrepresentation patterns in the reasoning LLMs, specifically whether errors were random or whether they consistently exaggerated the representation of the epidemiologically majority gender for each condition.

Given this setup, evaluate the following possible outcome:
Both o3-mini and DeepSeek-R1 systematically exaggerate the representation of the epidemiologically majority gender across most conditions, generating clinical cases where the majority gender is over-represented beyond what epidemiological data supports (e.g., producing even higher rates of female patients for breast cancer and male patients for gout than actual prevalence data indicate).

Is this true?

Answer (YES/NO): YES